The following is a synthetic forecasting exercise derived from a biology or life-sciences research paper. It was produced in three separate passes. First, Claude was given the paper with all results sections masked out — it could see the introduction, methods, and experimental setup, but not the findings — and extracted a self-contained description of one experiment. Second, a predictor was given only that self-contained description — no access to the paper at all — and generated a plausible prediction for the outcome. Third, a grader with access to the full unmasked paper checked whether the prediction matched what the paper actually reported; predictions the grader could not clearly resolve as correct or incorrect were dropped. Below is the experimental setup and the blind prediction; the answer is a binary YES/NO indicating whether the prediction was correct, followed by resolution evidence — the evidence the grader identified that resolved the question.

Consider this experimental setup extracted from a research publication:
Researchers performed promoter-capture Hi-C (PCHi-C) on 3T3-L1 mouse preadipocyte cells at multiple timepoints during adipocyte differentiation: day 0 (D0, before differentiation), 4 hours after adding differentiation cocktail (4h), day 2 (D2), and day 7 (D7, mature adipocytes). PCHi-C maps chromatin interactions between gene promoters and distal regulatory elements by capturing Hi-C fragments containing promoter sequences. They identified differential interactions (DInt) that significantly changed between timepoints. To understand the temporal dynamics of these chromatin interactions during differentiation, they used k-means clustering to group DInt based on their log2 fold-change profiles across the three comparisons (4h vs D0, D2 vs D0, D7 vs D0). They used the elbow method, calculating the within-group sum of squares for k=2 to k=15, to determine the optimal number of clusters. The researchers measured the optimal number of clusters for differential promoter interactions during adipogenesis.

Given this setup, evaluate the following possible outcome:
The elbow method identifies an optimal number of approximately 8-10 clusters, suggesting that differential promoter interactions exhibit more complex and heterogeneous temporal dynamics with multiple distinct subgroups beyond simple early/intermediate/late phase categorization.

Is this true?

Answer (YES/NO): YES